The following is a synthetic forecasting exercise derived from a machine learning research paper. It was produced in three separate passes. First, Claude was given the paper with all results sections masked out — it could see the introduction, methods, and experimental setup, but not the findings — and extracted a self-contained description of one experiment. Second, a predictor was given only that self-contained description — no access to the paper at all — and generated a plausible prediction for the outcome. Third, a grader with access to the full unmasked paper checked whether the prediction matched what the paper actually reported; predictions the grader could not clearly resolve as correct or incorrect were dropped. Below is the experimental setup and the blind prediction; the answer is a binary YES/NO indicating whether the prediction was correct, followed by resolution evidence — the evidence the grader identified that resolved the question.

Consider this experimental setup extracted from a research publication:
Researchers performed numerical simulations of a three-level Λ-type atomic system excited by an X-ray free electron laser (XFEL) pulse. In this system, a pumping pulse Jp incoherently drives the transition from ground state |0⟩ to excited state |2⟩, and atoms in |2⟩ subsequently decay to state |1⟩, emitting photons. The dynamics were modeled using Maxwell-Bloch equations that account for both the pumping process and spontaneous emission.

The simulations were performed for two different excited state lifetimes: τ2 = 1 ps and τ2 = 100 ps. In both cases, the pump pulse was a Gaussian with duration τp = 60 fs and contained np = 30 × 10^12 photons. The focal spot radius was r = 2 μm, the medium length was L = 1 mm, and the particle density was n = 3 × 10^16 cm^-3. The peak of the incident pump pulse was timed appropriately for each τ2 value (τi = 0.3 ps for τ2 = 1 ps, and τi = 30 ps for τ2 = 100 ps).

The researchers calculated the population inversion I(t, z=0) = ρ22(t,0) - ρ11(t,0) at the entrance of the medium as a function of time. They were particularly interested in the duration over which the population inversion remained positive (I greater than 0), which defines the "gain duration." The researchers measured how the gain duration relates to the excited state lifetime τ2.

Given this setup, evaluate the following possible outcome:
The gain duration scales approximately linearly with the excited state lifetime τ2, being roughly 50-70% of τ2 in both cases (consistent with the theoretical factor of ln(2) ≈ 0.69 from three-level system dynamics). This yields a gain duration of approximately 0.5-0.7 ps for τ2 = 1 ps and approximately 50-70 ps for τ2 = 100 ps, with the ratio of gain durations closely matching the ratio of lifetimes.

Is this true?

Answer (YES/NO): YES